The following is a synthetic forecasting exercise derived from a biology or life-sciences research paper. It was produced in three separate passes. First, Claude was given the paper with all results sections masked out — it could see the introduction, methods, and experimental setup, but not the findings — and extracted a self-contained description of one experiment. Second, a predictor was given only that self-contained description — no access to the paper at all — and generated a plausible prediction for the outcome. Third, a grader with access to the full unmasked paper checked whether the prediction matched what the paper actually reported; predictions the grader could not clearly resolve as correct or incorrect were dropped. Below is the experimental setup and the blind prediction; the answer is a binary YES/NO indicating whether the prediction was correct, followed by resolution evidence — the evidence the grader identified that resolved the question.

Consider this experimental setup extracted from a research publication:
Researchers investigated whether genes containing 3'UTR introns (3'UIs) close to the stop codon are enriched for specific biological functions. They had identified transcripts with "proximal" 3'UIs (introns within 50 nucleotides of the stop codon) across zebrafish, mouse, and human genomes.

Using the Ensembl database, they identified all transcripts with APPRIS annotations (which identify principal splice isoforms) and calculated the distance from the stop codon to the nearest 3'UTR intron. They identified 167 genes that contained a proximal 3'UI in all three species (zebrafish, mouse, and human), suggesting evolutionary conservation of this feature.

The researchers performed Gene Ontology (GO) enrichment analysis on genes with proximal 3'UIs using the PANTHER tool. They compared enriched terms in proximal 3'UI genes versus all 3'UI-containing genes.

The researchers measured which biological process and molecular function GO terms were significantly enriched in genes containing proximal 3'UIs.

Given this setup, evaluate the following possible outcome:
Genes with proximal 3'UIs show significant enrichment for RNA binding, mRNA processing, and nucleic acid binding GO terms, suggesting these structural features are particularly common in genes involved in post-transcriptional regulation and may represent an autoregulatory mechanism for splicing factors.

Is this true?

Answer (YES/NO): YES